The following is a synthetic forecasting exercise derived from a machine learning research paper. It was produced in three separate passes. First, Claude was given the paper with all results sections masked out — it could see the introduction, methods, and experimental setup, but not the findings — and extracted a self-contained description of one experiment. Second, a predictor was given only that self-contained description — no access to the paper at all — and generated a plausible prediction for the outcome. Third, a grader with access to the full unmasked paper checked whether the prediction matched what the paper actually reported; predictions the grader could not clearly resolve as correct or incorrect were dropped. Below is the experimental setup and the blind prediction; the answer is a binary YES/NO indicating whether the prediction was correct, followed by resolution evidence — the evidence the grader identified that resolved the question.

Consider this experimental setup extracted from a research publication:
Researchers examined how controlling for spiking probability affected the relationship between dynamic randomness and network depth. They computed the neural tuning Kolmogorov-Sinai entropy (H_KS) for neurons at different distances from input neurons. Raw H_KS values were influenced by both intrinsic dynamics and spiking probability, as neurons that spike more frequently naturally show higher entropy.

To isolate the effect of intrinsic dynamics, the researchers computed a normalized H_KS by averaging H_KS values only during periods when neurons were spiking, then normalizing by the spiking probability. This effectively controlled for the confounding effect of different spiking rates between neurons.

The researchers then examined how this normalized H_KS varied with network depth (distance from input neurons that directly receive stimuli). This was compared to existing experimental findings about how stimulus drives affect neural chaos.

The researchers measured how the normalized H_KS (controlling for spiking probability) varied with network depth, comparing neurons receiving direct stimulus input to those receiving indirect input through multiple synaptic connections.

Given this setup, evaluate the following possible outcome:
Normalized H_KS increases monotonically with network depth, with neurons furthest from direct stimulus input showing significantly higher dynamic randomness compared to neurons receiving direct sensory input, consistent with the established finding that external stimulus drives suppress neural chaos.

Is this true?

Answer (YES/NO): YES